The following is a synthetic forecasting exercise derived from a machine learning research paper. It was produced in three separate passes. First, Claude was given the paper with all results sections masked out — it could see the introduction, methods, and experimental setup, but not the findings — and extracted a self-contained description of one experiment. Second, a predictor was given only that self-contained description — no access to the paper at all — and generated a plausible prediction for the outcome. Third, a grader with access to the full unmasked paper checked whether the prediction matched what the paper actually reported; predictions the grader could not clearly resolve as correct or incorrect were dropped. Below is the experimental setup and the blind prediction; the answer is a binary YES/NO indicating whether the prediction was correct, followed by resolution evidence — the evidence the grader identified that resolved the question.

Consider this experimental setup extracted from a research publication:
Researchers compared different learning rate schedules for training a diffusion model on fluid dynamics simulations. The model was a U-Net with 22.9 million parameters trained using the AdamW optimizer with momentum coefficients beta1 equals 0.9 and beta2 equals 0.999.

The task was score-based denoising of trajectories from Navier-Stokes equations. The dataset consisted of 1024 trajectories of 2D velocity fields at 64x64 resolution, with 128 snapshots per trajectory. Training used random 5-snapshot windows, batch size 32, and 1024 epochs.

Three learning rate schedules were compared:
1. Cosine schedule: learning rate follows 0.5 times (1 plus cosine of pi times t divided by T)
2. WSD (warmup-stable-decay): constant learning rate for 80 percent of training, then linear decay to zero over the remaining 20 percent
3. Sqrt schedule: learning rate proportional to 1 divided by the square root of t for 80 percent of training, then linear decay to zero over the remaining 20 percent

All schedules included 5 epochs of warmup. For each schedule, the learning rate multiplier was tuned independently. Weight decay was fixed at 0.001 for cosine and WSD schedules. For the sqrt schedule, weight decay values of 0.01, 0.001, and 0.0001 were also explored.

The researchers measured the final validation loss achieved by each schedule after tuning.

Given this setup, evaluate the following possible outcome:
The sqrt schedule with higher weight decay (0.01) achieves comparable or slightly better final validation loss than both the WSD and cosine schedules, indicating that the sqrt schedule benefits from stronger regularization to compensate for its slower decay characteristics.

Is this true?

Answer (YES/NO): NO